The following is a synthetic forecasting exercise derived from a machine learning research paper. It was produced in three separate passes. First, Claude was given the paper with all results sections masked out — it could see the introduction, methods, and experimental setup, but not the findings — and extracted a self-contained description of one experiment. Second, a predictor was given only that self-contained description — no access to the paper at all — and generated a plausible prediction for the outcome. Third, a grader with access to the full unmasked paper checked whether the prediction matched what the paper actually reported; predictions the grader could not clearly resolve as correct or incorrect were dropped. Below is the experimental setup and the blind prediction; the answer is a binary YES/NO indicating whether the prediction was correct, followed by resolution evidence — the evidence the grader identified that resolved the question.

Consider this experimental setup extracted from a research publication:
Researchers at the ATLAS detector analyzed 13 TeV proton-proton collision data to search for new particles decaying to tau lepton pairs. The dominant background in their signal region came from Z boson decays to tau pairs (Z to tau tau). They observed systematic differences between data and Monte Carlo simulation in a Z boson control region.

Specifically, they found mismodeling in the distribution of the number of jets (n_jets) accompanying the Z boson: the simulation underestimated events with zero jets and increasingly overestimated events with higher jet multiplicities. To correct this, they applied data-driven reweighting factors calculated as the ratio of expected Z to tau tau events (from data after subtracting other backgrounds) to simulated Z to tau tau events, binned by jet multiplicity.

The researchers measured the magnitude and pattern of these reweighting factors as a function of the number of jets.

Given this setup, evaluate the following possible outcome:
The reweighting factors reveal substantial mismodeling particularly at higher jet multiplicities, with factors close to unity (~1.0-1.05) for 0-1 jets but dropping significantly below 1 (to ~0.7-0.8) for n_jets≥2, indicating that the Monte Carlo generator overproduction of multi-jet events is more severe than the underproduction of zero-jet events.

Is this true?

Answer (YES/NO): NO